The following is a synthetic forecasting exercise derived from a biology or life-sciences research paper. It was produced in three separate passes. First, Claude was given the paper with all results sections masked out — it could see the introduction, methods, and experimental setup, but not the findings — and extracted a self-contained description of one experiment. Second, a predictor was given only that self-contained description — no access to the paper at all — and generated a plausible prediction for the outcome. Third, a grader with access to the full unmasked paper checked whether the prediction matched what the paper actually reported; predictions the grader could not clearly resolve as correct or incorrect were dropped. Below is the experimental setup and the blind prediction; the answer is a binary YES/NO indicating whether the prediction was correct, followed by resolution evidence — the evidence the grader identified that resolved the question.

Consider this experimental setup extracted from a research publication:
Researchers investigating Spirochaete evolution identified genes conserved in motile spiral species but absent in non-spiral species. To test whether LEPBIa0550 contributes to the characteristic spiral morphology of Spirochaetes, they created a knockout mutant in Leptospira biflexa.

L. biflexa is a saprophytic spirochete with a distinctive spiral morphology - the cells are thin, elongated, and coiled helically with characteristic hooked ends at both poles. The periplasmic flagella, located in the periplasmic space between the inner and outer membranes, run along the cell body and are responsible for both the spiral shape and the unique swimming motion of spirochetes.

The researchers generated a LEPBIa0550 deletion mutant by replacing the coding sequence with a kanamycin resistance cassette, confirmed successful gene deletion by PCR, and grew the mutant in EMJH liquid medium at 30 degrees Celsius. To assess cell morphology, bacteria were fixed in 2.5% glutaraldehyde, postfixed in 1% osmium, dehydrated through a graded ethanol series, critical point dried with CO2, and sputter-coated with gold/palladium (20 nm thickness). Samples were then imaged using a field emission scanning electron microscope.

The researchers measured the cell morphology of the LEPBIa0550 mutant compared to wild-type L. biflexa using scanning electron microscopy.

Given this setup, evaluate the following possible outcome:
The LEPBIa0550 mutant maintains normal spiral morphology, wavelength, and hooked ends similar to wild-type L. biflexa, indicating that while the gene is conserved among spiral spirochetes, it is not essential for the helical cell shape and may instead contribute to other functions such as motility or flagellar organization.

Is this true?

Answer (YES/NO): YES